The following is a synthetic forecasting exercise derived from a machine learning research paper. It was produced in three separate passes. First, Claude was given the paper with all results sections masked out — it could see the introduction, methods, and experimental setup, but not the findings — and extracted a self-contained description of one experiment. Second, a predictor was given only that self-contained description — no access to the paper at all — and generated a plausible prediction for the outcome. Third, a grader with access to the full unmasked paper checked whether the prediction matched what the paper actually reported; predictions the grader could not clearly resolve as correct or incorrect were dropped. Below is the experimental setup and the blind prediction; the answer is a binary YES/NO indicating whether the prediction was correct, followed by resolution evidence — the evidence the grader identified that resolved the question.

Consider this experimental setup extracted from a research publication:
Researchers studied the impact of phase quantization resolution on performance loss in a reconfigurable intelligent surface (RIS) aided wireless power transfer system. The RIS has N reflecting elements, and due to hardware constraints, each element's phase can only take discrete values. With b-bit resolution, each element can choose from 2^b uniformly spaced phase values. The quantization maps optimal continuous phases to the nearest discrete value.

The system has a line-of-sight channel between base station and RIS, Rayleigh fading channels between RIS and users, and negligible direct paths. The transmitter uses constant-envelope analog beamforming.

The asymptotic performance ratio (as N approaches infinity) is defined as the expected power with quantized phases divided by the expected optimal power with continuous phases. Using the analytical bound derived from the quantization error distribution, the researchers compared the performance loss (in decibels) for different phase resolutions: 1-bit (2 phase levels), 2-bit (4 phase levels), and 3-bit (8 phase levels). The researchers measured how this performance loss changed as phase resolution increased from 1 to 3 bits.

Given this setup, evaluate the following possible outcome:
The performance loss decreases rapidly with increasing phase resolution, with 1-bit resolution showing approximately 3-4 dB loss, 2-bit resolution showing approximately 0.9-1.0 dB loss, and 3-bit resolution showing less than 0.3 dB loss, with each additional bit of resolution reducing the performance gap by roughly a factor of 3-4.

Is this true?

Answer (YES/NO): YES